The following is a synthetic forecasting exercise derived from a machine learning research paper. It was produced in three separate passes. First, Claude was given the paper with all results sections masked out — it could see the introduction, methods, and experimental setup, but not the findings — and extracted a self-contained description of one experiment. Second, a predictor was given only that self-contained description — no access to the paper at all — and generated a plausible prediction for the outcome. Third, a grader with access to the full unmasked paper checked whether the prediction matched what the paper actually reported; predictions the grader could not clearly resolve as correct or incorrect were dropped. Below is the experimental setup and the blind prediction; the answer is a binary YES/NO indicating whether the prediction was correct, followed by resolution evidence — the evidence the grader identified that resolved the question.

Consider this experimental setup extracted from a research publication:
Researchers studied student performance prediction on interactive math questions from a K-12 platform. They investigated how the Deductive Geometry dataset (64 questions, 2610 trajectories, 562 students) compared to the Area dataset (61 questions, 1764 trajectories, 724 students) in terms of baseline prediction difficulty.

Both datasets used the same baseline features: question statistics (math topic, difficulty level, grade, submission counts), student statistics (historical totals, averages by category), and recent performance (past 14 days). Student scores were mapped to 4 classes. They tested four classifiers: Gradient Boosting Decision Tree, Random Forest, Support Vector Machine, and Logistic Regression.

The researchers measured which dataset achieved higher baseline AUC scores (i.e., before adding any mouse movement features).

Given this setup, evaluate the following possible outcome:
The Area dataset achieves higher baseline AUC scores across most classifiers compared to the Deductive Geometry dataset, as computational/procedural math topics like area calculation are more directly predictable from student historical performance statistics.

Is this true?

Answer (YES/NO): NO